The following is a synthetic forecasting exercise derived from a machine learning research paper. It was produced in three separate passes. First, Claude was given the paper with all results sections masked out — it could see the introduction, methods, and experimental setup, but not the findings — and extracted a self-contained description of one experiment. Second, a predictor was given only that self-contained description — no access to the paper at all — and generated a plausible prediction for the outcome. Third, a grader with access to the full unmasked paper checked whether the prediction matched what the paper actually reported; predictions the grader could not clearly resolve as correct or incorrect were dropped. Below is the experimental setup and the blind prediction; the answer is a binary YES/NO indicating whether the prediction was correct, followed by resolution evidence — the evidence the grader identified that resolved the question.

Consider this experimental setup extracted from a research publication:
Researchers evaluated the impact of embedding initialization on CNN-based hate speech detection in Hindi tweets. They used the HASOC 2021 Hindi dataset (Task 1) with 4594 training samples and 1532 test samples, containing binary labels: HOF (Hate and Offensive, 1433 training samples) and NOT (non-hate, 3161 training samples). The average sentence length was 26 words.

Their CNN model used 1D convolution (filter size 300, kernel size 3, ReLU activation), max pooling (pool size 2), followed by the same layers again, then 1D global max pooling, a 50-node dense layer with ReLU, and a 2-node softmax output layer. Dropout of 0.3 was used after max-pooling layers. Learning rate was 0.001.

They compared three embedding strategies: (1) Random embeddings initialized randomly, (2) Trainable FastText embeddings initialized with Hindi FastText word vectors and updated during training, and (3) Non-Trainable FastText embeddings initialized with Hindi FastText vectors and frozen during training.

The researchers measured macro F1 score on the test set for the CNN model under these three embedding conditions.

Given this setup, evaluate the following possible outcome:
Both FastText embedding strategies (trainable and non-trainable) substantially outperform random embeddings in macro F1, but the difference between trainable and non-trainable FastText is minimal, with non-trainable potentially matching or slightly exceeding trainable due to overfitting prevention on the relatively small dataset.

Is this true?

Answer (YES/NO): YES